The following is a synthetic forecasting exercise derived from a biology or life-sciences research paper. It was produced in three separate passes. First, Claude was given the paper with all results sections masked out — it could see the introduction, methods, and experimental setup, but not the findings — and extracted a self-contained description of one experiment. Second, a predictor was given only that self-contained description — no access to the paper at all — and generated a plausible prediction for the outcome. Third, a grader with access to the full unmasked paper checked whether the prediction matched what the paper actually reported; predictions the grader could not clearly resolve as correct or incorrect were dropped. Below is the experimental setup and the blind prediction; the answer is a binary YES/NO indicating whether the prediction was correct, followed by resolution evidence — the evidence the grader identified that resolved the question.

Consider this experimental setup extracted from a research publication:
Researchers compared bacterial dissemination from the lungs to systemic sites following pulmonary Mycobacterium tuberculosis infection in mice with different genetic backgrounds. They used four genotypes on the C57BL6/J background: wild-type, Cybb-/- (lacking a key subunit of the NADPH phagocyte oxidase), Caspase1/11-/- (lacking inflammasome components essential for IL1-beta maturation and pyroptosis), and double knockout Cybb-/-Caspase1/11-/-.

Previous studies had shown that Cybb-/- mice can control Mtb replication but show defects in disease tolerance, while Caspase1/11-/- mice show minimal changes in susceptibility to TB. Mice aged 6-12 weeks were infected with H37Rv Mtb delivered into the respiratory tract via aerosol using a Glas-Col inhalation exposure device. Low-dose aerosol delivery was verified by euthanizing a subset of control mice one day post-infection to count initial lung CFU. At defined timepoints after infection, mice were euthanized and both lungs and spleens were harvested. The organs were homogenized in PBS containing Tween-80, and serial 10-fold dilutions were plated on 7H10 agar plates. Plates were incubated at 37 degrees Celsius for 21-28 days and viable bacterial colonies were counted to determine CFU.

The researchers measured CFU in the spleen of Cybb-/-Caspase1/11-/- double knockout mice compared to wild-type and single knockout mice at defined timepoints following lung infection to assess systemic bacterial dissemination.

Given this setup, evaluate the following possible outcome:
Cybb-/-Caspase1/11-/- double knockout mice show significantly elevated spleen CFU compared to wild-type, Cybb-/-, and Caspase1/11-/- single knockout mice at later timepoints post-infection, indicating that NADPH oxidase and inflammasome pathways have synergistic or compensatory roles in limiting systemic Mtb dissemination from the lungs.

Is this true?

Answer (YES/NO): YES